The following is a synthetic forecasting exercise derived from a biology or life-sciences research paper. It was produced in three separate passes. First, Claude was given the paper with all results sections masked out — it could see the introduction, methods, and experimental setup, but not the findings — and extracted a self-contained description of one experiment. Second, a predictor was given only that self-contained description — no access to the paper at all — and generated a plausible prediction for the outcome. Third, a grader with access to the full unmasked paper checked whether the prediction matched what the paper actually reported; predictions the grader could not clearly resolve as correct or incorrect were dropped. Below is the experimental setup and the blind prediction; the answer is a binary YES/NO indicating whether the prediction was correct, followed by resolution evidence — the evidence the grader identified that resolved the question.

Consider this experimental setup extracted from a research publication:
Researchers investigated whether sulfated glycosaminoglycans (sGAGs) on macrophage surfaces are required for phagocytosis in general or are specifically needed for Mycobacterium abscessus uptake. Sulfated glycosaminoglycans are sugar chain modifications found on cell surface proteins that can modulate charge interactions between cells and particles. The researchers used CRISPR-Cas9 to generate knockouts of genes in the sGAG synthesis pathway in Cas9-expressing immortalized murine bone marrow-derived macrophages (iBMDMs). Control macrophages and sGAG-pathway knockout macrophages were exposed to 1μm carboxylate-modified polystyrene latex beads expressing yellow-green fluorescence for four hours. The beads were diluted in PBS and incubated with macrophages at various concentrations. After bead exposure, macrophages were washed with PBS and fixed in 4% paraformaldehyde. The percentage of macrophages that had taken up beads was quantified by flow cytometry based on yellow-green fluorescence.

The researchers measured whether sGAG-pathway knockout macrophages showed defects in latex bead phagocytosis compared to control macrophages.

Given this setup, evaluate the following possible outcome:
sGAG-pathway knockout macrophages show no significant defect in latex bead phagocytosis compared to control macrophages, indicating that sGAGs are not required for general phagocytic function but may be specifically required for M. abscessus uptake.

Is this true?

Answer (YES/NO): YES